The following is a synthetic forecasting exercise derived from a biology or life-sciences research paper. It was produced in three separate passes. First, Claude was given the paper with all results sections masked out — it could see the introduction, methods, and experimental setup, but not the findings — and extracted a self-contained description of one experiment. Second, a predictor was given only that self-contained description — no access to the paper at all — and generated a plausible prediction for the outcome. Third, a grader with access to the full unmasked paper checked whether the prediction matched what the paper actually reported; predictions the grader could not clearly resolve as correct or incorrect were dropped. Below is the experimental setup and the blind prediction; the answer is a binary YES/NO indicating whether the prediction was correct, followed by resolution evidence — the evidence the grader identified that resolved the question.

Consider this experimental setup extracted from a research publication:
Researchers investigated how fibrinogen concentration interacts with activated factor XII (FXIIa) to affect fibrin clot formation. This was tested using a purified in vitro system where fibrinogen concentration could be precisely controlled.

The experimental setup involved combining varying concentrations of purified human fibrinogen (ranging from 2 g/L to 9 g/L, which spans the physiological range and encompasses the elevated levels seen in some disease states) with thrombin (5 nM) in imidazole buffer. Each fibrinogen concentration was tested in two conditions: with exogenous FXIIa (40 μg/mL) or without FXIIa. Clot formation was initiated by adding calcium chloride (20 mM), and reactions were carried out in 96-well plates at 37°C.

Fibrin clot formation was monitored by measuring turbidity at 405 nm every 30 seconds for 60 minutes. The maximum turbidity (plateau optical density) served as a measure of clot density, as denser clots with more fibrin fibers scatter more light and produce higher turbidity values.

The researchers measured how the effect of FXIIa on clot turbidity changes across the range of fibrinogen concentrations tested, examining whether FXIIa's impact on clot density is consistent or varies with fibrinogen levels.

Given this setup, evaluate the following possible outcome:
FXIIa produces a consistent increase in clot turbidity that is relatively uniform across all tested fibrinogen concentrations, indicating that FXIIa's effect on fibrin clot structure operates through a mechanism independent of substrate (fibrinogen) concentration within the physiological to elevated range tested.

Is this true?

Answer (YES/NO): NO